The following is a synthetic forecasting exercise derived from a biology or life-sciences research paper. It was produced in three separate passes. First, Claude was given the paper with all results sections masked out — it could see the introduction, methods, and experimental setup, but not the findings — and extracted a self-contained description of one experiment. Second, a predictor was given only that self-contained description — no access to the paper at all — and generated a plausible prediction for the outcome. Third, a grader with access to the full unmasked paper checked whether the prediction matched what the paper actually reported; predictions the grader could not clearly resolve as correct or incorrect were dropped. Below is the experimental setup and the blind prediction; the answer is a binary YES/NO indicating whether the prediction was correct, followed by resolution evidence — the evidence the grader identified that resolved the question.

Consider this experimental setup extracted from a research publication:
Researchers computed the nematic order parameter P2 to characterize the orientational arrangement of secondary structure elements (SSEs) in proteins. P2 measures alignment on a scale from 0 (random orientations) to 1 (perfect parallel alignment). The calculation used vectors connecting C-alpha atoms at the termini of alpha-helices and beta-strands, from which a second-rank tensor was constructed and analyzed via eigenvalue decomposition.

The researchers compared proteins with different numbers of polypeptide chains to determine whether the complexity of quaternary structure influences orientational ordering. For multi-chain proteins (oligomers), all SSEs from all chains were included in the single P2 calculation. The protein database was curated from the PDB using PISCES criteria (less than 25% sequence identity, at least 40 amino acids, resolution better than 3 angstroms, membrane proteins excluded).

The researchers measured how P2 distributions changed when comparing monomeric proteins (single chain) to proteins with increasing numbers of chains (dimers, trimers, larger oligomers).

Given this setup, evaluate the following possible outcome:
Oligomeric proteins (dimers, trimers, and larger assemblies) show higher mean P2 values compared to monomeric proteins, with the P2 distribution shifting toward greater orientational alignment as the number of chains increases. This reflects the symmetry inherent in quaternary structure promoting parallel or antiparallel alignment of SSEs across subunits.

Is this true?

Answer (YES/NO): NO